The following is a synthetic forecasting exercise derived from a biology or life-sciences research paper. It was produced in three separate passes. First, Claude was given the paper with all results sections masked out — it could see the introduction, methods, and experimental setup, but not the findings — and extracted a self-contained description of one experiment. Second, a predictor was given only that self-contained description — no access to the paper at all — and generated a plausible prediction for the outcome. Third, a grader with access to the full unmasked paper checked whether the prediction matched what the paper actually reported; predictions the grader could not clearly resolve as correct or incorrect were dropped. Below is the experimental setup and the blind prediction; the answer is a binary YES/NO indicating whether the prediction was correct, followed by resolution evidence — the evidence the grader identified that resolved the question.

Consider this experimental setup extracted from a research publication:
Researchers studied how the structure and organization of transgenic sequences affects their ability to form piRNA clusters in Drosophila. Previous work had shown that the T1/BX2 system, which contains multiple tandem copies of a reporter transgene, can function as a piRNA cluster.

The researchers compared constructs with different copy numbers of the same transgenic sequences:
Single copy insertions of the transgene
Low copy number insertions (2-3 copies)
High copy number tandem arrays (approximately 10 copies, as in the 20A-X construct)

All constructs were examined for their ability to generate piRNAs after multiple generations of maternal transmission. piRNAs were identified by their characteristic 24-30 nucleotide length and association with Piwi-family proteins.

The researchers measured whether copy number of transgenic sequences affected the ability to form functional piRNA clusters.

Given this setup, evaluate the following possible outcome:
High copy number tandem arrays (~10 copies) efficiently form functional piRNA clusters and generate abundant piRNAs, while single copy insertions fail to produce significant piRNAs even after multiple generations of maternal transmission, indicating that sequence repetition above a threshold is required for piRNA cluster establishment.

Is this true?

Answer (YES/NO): YES